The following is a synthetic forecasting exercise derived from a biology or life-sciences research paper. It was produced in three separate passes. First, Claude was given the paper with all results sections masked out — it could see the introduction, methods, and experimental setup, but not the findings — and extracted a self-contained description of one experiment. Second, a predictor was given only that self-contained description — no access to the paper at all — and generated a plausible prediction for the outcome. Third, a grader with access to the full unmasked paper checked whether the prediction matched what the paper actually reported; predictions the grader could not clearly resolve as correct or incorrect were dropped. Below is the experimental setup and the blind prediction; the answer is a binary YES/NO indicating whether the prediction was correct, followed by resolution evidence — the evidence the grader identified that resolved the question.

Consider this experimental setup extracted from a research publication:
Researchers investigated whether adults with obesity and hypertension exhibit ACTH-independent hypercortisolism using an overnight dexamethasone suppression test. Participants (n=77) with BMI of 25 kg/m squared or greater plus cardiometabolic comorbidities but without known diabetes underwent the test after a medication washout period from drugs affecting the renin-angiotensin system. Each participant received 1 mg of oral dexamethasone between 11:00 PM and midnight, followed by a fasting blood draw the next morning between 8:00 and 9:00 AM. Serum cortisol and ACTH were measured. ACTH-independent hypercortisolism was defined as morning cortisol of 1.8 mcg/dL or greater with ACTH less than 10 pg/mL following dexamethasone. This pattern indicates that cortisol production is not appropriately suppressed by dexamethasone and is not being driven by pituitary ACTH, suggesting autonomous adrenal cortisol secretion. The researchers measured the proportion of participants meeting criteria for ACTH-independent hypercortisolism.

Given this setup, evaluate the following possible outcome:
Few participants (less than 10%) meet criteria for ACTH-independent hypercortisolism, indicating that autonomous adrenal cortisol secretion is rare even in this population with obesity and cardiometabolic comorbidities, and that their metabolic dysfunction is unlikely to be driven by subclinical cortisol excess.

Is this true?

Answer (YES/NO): NO